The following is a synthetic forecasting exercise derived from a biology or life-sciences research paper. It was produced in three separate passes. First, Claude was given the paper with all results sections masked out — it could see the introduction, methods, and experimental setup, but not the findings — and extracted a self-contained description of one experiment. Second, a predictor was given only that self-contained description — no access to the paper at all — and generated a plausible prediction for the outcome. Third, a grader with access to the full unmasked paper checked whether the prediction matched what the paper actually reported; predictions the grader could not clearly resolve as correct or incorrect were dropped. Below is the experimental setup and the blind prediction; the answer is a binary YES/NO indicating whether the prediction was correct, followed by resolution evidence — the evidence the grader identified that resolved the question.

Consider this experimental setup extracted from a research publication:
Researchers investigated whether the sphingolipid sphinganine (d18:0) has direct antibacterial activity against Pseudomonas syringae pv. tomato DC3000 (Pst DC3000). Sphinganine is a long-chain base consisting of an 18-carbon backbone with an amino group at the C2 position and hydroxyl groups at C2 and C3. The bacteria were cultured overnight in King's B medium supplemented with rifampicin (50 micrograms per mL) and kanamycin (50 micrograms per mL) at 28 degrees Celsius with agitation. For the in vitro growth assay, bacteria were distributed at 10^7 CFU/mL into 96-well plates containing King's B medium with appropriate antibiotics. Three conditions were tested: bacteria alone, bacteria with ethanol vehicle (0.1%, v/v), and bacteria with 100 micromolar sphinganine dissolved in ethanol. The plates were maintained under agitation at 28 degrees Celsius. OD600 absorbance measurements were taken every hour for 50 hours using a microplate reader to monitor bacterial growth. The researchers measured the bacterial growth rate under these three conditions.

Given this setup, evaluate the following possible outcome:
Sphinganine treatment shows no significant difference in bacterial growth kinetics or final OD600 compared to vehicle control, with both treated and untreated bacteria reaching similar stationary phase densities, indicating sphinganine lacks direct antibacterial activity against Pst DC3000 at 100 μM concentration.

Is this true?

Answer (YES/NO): YES